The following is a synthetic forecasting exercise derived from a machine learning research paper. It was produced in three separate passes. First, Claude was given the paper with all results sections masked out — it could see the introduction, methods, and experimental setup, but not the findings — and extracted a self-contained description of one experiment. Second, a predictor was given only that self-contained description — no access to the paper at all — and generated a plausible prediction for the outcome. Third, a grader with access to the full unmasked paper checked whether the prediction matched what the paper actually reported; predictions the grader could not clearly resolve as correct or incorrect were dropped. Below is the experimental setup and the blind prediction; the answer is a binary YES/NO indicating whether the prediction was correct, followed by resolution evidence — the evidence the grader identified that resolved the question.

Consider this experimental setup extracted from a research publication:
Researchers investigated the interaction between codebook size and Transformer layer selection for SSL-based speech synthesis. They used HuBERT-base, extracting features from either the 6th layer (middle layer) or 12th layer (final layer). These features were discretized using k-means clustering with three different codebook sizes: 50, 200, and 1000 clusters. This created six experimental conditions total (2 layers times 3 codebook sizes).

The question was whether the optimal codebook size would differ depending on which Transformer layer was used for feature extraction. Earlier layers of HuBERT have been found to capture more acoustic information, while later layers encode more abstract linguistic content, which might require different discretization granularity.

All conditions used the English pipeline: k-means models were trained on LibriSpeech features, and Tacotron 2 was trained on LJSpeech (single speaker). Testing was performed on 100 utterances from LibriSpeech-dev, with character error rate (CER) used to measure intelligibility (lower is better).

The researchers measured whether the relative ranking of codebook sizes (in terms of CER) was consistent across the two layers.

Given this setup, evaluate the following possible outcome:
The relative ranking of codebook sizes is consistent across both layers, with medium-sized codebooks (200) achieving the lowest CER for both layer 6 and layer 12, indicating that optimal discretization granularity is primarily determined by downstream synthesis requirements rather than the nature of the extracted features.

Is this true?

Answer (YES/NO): NO